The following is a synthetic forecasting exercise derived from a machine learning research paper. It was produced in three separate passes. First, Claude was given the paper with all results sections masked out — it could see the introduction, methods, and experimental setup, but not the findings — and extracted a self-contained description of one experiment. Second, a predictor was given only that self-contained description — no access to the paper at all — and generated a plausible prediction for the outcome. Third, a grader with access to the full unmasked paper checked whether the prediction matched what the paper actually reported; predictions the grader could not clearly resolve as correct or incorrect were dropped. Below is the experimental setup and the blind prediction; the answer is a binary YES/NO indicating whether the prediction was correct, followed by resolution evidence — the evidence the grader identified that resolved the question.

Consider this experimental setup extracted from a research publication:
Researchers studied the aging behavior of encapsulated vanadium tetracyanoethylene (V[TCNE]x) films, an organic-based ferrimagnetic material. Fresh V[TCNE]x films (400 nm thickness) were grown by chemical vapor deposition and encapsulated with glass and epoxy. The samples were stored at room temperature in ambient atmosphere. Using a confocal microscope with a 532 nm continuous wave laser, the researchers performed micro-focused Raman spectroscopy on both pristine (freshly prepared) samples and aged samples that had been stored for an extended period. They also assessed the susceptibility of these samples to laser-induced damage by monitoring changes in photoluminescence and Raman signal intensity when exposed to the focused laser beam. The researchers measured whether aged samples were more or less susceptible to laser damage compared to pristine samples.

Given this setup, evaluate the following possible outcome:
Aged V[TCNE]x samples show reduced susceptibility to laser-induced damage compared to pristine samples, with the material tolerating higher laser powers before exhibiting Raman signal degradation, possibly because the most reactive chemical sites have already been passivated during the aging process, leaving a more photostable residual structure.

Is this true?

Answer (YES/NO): NO